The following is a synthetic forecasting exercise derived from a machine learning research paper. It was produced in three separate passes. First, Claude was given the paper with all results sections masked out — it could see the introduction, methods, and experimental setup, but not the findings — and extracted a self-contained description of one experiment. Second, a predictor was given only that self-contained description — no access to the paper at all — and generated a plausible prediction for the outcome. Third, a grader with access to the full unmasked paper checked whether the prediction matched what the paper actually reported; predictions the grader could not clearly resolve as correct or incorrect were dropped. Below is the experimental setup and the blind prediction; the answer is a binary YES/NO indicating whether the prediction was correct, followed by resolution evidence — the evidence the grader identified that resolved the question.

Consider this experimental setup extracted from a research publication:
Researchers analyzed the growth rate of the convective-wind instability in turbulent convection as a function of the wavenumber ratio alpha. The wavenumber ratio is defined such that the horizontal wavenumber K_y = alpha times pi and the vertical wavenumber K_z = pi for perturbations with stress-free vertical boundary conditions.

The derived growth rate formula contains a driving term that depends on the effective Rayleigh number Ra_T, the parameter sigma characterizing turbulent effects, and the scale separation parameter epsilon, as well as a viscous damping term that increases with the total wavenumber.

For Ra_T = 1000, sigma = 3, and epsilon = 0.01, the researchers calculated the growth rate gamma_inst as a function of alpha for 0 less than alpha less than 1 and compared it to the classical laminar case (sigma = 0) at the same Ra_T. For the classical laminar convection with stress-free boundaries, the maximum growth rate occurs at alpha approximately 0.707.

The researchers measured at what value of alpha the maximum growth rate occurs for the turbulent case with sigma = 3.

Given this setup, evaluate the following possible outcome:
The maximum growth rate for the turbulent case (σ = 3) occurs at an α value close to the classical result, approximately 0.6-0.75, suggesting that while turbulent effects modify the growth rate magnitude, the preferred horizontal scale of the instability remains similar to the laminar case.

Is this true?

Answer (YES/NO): NO